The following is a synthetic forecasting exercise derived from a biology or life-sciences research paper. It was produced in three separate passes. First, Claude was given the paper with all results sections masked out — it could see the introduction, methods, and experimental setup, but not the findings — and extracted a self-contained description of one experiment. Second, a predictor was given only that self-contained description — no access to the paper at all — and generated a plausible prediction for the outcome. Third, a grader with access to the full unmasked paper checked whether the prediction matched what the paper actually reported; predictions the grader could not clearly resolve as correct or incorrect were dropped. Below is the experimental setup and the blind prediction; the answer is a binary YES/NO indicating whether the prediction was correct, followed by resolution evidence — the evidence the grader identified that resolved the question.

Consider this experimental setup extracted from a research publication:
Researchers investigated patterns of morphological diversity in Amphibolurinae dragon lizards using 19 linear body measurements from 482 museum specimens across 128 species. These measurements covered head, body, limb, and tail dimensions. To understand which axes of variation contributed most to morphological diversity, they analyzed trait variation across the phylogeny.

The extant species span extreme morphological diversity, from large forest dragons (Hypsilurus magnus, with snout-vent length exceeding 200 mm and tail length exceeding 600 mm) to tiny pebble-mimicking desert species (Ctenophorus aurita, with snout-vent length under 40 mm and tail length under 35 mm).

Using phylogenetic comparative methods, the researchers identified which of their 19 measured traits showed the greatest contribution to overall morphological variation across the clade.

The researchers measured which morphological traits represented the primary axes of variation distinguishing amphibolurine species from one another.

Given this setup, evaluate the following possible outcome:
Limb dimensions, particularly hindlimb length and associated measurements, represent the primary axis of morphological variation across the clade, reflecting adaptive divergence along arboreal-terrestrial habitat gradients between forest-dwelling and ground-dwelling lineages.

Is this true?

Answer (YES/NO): NO